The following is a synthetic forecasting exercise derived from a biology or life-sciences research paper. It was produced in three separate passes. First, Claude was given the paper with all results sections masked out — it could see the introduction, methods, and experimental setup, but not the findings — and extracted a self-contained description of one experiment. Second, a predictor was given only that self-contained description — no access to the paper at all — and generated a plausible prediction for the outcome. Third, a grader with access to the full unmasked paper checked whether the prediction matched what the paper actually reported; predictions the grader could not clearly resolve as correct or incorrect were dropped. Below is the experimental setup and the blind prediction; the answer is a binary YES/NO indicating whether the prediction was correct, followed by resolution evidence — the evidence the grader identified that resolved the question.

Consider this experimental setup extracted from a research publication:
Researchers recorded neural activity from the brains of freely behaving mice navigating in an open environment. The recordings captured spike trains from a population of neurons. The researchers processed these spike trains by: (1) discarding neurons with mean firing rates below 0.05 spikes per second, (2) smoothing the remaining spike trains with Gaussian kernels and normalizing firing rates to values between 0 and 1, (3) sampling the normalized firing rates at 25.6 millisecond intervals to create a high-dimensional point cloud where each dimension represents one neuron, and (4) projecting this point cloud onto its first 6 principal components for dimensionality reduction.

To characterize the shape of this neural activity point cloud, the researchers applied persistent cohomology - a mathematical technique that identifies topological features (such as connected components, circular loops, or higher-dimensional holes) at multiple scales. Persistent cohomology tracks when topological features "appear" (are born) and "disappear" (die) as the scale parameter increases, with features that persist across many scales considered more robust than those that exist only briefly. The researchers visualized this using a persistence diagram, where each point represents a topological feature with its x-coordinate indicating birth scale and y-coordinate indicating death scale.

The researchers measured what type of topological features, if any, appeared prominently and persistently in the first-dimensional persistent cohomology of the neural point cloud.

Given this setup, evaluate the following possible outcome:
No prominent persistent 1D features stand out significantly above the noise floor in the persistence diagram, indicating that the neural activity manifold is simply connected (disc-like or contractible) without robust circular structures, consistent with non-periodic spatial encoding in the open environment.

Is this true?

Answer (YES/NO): NO